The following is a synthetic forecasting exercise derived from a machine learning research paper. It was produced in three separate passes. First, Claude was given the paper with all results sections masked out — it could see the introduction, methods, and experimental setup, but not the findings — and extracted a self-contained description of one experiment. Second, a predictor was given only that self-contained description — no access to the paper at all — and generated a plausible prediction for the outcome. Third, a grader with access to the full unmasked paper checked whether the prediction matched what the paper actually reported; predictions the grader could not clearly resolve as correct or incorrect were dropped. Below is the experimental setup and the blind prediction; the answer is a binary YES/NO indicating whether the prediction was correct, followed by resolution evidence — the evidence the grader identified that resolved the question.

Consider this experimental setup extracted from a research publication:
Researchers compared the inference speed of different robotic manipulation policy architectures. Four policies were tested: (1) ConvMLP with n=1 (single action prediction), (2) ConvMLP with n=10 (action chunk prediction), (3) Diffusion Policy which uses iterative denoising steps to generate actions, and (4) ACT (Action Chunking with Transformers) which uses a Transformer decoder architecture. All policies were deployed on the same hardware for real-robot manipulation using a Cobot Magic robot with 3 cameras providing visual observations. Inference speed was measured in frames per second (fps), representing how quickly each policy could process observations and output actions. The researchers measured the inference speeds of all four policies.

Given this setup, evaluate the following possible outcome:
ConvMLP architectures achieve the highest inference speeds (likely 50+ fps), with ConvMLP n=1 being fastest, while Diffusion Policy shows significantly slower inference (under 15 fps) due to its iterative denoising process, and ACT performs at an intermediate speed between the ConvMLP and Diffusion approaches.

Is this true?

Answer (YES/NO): NO